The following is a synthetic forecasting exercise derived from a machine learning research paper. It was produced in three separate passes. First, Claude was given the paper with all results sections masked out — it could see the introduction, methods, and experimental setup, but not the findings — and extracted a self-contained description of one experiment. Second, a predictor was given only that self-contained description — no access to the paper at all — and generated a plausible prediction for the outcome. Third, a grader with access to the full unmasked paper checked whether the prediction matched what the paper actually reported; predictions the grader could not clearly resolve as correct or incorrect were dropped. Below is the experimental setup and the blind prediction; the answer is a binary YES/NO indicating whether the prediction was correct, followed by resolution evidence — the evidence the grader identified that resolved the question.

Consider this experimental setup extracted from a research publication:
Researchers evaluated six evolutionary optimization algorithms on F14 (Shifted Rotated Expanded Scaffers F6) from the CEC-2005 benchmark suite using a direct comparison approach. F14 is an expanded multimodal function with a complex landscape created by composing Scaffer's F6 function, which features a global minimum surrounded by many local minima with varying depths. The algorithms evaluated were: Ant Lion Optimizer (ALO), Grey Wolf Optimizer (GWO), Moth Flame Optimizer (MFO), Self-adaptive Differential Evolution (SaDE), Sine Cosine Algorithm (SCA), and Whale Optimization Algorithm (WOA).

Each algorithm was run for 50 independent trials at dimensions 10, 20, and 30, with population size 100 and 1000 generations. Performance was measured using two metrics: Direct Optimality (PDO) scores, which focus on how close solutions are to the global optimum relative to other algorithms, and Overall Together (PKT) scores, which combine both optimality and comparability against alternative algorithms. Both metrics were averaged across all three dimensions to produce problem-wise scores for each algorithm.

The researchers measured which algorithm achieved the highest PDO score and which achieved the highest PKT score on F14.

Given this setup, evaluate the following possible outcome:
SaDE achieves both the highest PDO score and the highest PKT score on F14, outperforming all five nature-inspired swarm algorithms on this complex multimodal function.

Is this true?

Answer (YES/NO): NO